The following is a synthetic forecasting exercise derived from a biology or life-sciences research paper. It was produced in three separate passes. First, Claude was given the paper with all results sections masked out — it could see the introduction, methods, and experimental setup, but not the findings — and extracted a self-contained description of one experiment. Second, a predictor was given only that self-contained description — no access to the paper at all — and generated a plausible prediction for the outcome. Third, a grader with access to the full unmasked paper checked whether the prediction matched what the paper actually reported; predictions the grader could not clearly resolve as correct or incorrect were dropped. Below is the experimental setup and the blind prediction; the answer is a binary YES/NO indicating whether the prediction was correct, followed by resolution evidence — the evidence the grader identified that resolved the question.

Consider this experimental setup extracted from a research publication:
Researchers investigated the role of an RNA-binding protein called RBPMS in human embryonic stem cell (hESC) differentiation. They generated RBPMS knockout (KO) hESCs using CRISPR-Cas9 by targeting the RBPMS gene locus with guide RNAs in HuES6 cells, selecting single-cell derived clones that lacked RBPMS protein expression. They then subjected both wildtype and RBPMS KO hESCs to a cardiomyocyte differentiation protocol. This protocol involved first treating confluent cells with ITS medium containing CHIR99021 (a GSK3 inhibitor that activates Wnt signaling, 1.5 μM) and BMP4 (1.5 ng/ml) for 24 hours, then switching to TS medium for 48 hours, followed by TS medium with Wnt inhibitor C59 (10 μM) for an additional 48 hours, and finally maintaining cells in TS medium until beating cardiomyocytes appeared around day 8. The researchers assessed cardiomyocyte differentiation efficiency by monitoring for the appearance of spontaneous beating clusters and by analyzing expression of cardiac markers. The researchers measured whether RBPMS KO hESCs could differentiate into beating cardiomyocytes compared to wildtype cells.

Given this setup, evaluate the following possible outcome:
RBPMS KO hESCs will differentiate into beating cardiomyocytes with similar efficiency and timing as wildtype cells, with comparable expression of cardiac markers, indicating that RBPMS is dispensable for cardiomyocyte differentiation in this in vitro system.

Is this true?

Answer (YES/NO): NO